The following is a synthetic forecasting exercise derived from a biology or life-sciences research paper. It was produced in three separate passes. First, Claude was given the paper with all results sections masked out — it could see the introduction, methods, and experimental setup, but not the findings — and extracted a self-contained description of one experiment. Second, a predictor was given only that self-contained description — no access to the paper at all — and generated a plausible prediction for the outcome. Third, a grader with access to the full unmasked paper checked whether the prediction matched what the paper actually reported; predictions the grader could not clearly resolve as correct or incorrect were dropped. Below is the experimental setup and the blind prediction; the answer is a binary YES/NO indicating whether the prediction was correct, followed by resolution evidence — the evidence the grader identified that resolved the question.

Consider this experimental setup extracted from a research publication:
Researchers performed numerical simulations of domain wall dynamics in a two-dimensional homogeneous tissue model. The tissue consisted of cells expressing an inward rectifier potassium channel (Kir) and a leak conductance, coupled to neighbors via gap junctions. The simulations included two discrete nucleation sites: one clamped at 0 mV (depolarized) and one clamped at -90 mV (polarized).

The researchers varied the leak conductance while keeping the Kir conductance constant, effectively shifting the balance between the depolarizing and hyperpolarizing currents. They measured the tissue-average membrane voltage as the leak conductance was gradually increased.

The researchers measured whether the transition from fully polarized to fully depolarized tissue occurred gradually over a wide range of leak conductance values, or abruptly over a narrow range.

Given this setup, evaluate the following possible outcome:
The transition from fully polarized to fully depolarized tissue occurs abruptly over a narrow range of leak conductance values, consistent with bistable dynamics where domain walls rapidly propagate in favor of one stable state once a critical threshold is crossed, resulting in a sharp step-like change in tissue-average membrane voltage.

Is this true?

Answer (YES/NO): YES